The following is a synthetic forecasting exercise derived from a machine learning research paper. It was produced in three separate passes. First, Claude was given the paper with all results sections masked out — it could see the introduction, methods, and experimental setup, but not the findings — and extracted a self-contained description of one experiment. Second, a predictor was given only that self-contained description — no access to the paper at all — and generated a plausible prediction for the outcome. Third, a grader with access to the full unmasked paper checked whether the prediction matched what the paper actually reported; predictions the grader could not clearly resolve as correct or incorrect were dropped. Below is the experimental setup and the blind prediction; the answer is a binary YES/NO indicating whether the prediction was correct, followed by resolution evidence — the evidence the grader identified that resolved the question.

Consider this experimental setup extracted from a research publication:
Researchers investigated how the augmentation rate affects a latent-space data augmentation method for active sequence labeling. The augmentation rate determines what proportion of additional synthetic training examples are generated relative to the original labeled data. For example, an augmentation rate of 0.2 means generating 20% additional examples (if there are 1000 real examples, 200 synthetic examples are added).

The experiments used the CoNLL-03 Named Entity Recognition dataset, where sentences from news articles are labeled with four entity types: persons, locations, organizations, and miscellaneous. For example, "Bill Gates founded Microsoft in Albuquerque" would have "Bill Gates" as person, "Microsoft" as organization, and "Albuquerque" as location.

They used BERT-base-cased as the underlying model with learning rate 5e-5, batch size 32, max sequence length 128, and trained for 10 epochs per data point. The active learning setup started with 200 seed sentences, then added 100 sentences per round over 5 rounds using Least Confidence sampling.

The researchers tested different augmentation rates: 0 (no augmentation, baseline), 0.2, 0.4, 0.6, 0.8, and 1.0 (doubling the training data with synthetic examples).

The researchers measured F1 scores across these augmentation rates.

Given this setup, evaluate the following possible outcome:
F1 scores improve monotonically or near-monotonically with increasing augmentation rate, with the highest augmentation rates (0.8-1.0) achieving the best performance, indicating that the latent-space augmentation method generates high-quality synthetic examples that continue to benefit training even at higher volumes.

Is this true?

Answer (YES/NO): NO